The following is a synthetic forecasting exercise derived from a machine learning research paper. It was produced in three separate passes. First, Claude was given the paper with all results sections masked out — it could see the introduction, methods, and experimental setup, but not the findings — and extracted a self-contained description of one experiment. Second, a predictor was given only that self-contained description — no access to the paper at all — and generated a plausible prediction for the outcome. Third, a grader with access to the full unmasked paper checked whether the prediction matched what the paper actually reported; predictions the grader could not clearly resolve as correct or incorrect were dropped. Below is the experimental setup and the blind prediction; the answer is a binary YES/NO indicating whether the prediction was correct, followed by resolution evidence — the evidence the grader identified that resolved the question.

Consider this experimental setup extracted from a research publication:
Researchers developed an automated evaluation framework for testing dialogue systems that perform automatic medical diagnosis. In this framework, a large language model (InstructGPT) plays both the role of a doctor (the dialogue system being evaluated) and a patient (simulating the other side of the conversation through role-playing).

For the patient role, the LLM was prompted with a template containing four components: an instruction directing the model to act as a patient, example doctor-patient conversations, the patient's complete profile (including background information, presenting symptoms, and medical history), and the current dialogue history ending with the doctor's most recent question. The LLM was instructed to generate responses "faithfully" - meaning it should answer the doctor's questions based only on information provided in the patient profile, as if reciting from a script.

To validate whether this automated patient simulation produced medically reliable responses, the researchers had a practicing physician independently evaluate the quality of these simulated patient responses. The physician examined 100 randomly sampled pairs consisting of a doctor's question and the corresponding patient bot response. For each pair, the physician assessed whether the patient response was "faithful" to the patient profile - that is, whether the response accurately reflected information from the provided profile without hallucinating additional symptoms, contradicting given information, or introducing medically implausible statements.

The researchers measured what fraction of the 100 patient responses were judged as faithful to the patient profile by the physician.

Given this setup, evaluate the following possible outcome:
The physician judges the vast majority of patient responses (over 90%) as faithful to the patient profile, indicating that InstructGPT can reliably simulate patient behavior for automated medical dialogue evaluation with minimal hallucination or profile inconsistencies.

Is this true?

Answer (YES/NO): YES